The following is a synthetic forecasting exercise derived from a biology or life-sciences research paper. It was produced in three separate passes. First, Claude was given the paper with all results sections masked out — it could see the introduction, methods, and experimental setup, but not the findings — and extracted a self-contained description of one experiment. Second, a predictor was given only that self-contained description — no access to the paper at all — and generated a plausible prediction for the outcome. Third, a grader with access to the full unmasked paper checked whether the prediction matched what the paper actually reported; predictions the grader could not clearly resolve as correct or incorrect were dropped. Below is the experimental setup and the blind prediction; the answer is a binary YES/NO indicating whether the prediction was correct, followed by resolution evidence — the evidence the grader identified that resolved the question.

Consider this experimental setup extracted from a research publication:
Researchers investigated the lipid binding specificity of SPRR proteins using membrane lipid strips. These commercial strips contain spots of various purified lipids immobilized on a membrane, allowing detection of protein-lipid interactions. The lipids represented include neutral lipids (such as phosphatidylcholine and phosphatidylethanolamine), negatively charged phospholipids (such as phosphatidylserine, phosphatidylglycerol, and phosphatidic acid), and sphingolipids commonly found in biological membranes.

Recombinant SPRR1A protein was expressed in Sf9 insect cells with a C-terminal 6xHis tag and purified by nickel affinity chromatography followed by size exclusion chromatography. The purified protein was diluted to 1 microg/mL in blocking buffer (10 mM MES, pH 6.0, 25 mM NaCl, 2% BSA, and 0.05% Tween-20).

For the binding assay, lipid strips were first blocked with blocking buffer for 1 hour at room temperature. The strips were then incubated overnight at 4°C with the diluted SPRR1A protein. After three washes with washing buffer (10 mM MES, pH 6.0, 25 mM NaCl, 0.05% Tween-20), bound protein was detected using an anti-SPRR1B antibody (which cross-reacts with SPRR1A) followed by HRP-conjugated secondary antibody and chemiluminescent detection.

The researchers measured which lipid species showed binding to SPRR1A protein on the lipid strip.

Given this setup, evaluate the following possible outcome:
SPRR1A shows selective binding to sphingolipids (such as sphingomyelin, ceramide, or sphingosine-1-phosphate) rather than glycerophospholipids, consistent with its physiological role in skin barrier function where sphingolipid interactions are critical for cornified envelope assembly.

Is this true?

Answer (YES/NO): NO